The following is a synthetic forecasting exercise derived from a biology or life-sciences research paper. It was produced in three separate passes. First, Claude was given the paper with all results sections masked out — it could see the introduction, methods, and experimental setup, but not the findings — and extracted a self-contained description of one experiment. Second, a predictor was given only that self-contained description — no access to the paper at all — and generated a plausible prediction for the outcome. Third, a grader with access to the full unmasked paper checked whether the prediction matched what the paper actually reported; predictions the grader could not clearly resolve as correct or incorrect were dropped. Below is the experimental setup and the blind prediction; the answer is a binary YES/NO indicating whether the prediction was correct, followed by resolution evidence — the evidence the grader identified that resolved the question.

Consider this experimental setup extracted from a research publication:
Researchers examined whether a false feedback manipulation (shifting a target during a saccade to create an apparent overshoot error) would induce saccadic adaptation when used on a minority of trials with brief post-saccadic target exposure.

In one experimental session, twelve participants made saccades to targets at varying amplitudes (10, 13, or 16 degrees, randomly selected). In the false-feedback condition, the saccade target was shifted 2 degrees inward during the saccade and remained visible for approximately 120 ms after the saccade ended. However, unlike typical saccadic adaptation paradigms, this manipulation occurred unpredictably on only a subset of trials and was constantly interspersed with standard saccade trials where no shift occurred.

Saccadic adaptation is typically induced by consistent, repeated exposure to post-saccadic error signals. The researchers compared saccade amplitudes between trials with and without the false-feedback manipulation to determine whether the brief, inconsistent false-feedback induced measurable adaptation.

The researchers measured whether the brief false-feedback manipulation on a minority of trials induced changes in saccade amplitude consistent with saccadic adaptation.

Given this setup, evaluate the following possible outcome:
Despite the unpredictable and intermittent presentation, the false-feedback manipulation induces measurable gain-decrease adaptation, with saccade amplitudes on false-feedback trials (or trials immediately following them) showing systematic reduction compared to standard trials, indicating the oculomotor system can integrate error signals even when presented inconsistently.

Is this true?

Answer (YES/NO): NO